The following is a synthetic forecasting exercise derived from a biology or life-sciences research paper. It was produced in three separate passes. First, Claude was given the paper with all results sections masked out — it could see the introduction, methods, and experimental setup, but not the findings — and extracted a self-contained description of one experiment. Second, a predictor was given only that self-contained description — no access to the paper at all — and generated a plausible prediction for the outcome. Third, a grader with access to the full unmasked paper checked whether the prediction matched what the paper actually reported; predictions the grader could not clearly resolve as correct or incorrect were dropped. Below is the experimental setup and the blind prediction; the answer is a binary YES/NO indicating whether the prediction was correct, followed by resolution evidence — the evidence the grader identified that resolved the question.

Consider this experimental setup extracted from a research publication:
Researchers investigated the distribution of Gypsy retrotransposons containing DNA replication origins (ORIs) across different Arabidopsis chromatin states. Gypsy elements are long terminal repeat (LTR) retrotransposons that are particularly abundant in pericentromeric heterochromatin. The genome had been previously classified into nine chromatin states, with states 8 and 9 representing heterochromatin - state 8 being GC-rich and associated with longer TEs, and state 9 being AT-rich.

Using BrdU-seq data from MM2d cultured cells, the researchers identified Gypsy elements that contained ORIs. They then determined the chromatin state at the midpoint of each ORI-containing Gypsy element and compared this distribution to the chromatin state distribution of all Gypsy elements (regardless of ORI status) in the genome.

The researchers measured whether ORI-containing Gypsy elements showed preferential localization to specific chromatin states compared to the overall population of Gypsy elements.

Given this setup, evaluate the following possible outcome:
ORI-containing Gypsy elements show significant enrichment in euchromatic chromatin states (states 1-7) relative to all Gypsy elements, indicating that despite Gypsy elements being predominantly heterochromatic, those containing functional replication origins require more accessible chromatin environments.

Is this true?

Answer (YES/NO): NO